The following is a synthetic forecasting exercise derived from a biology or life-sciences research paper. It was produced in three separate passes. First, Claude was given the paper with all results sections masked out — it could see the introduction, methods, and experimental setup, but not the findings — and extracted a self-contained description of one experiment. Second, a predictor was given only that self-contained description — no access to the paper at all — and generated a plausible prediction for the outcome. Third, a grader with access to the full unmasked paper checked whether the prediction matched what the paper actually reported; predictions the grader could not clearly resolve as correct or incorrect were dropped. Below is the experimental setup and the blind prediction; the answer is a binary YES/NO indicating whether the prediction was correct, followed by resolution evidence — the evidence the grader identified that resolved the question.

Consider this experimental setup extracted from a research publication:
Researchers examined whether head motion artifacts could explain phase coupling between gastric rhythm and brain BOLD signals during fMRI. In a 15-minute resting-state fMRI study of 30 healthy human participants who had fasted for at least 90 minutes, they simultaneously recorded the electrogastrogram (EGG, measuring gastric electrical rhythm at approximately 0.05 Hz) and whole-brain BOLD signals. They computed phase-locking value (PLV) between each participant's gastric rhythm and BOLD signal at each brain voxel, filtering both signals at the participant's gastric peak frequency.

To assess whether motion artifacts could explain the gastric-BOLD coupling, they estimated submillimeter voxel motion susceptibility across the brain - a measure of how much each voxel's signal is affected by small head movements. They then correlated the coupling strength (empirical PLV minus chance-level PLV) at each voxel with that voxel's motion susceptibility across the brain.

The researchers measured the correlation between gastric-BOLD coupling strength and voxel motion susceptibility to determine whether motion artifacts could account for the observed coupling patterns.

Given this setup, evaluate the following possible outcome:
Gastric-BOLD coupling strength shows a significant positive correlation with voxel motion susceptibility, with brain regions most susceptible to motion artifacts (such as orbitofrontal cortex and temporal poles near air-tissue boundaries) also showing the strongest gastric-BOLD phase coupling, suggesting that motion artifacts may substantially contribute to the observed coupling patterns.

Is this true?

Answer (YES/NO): NO